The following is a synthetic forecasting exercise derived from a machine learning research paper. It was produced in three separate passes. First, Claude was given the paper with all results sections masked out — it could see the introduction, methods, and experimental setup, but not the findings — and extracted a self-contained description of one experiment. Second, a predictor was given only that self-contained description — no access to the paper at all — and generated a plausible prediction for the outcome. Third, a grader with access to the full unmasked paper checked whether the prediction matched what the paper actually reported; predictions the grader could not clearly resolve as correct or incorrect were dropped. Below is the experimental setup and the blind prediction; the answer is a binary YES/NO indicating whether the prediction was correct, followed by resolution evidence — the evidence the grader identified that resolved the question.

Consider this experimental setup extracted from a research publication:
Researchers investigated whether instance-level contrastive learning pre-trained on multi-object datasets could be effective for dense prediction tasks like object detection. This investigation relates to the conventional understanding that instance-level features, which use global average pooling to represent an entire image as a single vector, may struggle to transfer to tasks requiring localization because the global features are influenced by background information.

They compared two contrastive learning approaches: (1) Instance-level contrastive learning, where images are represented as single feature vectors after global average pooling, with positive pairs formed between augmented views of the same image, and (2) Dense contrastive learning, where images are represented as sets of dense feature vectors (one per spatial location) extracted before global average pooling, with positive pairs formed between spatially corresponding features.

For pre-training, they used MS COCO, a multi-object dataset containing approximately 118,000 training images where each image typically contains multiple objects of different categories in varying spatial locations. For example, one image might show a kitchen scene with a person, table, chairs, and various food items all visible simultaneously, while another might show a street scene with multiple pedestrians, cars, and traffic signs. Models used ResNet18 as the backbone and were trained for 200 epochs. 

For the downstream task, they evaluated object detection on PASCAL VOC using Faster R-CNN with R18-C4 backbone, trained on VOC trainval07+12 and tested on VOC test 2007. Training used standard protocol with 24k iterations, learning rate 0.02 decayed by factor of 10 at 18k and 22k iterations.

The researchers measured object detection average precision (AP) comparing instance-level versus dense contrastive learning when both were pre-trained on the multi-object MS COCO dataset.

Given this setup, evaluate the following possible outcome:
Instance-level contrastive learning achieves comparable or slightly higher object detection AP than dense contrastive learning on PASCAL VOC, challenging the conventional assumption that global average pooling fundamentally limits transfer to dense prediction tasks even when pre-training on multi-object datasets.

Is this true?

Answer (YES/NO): YES